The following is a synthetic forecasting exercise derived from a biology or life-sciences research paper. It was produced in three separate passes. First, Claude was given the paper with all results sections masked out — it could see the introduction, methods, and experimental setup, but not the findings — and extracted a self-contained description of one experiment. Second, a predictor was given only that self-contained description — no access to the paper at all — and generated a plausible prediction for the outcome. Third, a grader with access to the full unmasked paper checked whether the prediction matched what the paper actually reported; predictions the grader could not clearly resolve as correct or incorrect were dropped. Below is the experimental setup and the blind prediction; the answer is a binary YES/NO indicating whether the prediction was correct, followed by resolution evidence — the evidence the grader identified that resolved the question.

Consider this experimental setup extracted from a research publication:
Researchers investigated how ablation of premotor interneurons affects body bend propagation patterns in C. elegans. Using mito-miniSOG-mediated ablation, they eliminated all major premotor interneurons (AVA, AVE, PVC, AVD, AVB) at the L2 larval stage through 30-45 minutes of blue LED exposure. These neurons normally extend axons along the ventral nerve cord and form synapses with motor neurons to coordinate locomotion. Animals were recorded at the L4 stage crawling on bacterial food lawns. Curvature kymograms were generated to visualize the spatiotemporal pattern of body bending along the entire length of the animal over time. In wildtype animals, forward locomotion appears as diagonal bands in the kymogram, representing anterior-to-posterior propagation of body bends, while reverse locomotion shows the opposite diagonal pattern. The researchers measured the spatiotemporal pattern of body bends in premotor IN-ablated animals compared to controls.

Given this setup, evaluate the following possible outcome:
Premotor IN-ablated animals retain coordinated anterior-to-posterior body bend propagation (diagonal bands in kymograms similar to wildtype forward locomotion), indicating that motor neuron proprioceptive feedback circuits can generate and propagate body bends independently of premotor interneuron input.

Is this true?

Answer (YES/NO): NO